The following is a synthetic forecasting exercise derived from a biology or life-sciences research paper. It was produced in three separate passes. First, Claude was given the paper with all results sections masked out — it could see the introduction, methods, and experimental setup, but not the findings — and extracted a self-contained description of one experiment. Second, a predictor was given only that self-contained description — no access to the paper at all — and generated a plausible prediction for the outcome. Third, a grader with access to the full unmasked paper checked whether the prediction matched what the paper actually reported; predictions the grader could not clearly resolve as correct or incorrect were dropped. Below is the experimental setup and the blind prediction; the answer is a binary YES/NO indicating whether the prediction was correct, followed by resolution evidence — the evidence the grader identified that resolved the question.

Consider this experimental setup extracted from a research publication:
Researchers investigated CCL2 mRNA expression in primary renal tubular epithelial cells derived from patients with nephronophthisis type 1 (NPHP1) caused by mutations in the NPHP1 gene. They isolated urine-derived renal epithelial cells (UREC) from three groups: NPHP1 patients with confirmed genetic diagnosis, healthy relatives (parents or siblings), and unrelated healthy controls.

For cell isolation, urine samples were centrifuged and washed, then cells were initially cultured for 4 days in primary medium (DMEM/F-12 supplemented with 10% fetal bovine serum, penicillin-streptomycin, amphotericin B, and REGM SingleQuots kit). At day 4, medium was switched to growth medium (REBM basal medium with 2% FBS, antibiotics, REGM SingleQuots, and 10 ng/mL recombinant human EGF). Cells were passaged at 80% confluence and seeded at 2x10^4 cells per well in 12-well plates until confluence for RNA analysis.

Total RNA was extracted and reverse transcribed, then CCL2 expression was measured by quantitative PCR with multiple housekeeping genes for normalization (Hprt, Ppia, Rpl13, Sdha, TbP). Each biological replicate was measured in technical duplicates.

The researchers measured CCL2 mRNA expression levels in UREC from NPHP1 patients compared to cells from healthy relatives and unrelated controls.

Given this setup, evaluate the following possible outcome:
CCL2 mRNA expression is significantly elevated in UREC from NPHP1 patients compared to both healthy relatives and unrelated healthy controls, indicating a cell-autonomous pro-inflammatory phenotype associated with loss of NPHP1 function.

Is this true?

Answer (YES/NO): YES